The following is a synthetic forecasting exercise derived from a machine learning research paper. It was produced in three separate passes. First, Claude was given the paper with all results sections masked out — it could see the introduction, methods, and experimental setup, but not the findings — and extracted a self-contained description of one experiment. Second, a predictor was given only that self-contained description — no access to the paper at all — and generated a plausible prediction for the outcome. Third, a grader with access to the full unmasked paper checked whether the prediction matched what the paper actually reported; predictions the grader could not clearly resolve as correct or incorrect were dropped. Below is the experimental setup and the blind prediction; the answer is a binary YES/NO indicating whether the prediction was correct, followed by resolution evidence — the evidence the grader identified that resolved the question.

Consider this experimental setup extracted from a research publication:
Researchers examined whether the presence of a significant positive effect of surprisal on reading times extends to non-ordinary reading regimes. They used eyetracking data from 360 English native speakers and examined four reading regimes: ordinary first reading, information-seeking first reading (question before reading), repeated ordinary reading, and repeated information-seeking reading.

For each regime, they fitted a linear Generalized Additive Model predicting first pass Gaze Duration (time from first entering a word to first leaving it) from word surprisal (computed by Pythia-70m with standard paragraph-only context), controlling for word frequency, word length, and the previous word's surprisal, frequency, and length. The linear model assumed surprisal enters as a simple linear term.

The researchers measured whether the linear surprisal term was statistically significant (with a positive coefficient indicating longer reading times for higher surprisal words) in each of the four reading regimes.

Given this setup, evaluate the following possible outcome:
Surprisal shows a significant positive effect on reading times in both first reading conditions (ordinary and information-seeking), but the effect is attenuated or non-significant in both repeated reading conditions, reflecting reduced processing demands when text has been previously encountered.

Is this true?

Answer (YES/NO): NO